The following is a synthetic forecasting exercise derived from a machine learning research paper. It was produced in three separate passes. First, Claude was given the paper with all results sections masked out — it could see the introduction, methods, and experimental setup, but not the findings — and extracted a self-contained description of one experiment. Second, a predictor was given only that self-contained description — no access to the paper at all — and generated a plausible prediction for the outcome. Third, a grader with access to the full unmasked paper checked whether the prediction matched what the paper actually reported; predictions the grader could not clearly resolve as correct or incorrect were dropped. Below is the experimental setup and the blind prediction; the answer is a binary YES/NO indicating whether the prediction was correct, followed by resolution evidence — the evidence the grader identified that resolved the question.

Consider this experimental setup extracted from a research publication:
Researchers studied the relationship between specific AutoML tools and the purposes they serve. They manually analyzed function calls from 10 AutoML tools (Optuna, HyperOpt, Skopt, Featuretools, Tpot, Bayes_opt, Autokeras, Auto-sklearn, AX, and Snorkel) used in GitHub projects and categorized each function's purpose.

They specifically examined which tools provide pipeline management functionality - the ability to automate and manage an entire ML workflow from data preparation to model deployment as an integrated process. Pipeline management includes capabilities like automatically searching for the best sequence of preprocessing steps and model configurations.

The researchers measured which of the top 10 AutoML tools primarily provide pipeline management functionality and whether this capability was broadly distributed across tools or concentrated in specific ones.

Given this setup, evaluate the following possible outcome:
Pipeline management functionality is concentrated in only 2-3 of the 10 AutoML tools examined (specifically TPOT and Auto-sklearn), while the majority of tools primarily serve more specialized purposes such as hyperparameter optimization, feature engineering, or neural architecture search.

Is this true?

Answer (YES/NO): NO